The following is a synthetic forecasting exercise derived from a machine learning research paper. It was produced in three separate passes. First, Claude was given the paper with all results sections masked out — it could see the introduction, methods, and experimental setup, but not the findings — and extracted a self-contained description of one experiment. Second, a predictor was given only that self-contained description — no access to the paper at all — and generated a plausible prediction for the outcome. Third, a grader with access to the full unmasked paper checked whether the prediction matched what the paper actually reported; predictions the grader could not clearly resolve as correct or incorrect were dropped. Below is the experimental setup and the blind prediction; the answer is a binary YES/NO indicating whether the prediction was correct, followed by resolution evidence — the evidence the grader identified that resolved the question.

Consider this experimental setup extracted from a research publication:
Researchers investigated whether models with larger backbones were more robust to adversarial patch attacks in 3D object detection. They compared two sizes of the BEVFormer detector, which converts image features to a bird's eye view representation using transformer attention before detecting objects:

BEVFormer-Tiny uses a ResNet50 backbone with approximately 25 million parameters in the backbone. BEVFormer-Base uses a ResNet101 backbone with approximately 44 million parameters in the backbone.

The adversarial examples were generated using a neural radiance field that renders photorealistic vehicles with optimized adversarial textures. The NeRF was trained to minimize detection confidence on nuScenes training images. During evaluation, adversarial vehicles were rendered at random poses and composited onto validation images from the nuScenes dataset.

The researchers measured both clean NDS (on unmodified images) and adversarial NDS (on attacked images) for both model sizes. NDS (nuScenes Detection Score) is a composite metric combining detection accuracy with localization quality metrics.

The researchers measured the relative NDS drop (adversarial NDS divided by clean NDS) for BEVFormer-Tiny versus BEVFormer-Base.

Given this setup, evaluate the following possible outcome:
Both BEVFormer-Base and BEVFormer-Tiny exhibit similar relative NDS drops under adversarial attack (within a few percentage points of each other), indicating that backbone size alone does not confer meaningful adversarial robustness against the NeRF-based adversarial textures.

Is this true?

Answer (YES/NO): NO